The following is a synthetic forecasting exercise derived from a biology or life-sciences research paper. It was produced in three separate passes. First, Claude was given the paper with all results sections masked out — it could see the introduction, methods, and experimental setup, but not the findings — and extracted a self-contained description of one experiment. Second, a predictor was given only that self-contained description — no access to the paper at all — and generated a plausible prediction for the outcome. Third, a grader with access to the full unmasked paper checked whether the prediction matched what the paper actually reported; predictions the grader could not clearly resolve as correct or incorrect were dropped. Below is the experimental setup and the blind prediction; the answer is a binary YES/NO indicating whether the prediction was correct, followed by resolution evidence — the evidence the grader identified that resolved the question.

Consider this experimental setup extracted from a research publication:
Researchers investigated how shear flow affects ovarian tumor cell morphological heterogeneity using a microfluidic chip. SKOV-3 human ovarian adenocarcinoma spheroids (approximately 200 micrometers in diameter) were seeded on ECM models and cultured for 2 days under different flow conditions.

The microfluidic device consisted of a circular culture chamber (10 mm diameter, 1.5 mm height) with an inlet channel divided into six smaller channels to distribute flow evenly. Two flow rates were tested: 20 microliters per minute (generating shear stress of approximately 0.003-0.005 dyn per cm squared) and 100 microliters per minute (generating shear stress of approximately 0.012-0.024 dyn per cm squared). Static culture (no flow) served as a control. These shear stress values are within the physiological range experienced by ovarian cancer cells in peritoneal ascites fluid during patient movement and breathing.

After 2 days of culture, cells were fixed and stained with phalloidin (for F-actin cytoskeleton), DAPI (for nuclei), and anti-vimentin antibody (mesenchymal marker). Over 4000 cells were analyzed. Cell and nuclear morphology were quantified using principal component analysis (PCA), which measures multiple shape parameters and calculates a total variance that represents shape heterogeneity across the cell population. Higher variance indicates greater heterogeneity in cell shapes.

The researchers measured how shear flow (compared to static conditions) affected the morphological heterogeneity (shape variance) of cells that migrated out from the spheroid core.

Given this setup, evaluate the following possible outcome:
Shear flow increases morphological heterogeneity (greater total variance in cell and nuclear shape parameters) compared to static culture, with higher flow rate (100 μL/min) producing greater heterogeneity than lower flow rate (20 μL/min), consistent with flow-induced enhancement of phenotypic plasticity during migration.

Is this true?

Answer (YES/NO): NO